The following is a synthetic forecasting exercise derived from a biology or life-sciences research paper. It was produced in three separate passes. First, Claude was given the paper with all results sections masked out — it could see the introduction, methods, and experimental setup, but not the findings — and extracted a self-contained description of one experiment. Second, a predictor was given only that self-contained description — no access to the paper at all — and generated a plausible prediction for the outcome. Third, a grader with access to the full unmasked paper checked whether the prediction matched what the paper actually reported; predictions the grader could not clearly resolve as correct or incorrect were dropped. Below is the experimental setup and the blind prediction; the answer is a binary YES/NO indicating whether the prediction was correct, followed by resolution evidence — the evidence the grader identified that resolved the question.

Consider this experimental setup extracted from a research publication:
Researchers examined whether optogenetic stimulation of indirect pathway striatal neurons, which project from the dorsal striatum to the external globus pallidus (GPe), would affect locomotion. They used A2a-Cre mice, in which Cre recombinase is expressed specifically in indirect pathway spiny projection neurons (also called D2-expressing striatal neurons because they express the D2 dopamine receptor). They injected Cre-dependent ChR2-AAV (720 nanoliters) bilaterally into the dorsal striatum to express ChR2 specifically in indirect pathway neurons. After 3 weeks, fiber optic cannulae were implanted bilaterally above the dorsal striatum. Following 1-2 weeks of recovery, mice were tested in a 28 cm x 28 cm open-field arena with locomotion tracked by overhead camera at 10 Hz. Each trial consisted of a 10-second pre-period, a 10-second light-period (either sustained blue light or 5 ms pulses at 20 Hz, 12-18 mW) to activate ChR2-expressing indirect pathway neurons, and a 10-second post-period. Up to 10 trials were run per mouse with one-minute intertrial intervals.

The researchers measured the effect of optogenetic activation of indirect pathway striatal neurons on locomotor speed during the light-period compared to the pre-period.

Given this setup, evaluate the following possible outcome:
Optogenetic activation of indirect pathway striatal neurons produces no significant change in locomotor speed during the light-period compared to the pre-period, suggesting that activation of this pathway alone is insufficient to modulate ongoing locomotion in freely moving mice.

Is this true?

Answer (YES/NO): NO